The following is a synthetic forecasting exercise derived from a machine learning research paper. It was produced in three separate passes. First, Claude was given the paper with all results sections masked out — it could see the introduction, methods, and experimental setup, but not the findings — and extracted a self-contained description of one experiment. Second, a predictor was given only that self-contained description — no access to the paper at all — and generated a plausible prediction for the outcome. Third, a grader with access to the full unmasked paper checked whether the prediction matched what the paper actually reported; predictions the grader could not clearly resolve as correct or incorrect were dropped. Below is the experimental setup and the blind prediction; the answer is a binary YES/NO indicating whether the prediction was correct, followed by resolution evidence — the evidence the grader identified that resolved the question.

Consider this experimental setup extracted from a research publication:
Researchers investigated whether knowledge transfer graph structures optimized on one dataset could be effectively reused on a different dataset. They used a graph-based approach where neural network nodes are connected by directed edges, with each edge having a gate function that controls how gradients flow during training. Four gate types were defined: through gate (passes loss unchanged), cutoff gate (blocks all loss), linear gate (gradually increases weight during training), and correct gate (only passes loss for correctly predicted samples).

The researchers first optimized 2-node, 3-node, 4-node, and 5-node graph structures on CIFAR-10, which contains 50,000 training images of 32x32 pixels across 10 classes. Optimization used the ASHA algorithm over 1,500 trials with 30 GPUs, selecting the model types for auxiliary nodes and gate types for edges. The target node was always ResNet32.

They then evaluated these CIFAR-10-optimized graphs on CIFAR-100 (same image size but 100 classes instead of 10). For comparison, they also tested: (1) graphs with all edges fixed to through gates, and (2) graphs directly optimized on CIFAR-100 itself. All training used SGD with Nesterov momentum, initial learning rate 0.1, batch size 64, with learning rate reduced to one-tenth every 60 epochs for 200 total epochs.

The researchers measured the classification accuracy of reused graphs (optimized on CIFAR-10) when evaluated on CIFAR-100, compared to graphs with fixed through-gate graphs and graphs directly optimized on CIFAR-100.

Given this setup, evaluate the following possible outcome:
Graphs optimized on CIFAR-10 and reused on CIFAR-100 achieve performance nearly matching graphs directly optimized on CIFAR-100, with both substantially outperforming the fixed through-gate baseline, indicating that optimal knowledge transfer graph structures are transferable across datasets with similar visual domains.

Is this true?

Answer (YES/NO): YES